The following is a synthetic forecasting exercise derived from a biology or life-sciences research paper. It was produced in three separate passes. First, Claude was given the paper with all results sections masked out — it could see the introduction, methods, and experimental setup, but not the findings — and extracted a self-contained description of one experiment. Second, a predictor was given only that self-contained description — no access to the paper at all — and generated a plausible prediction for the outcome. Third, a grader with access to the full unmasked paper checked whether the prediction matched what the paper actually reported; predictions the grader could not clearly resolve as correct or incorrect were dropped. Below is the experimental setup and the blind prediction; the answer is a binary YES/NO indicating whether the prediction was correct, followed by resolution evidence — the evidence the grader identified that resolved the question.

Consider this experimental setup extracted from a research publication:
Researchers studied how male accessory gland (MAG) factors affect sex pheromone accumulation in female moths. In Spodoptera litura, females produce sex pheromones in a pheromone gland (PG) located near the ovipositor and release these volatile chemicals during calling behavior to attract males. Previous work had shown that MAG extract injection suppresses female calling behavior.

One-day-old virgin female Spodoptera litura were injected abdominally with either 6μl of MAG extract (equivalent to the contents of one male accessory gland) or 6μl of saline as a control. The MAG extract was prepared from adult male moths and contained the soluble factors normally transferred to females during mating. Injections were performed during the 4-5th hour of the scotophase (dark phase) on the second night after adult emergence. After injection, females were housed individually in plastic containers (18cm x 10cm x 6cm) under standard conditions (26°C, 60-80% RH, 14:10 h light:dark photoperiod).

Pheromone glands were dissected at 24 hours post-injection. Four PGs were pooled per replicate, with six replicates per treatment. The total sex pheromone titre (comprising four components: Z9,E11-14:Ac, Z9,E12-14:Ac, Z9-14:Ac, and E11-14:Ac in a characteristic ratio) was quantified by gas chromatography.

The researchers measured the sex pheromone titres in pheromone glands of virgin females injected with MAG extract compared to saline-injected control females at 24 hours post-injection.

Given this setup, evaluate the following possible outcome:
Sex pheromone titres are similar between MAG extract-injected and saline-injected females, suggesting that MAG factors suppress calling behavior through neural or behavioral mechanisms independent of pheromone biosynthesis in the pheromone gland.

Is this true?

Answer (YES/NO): NO